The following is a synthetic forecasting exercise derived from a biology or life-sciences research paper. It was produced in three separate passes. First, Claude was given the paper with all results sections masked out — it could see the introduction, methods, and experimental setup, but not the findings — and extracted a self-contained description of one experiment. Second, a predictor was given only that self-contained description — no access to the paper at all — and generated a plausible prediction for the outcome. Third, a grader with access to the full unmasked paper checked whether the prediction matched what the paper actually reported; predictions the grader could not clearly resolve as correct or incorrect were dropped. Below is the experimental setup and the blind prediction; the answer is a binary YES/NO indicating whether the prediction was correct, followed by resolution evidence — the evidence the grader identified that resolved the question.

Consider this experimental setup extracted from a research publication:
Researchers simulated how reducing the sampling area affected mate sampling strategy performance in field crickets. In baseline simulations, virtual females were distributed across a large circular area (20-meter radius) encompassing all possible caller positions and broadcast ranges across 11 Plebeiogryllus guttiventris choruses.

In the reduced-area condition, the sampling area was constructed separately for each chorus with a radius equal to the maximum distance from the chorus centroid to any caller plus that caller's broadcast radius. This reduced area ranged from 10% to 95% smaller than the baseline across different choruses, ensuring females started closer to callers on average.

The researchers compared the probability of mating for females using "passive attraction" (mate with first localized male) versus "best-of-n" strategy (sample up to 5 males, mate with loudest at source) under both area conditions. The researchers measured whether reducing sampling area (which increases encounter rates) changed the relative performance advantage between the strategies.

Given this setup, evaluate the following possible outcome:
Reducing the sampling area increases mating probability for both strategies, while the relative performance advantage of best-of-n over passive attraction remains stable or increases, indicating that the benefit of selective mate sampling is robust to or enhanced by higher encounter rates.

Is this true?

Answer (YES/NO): NO